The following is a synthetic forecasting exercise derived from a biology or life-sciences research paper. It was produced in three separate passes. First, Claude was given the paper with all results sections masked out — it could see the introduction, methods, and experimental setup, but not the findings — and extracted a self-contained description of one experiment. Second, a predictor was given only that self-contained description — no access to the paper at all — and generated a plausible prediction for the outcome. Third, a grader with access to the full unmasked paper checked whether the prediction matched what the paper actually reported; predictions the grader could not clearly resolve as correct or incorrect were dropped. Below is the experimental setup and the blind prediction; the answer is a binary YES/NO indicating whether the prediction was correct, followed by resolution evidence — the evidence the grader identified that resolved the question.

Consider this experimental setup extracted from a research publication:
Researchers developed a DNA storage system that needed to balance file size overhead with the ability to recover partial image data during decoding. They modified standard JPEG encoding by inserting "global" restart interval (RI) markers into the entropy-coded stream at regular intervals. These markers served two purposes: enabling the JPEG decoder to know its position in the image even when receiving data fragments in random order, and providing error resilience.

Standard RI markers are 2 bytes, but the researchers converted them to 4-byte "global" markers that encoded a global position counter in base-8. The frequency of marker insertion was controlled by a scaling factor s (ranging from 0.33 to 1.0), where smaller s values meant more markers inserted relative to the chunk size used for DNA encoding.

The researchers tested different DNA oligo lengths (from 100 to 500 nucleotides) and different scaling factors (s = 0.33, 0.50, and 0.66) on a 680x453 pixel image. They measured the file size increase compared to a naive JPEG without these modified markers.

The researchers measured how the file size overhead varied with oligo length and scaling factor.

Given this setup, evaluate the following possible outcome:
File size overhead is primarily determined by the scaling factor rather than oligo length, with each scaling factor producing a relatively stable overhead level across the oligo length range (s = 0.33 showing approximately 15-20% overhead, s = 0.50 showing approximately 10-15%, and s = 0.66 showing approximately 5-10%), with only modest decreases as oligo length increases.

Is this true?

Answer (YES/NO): NO